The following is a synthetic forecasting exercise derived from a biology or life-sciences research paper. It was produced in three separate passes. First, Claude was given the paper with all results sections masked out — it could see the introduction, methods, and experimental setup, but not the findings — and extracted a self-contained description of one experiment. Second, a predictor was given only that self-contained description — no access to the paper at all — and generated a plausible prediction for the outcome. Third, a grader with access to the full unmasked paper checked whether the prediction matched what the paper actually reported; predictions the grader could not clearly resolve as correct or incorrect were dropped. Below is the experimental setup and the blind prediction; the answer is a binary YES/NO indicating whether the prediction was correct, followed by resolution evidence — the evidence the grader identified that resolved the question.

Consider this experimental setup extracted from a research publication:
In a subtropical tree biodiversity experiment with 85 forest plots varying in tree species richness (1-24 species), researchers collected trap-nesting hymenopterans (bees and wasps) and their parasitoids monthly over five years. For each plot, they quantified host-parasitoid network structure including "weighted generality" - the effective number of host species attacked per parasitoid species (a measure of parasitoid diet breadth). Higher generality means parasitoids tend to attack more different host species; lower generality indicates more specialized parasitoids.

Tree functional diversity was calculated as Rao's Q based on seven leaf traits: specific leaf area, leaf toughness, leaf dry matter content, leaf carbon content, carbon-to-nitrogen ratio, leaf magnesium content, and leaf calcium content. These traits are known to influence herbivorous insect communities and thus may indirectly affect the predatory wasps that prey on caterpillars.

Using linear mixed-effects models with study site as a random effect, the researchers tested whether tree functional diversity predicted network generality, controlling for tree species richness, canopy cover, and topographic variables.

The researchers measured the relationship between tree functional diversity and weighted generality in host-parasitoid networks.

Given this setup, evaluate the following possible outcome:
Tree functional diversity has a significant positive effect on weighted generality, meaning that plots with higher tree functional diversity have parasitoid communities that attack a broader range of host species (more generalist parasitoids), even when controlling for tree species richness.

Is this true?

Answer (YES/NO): NO